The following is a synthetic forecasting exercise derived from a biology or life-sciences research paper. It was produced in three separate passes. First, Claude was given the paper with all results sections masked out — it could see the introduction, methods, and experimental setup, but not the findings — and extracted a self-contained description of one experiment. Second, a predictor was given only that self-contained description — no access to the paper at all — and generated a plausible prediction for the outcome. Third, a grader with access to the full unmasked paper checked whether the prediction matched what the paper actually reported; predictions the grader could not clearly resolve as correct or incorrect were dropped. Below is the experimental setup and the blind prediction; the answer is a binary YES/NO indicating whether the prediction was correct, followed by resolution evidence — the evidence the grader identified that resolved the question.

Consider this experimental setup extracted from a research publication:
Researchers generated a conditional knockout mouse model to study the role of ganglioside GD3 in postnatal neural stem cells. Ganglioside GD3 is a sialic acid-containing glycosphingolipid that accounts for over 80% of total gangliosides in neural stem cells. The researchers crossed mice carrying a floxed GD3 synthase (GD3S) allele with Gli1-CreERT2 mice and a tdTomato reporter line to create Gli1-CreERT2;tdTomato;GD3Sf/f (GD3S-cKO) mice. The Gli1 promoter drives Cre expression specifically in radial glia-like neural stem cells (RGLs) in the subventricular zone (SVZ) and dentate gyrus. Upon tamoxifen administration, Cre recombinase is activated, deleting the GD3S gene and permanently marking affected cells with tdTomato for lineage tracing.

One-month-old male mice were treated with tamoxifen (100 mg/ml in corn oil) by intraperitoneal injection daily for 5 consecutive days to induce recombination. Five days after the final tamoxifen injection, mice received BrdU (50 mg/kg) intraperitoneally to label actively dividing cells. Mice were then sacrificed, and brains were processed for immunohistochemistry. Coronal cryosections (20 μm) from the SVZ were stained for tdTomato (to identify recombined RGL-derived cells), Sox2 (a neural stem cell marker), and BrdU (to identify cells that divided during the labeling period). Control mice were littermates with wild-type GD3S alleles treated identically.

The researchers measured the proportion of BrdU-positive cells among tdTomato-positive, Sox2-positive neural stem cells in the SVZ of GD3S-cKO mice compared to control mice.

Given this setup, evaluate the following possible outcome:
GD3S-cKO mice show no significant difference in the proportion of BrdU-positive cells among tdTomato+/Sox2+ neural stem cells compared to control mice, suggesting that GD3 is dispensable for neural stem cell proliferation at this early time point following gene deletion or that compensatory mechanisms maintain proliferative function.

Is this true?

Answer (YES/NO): NO